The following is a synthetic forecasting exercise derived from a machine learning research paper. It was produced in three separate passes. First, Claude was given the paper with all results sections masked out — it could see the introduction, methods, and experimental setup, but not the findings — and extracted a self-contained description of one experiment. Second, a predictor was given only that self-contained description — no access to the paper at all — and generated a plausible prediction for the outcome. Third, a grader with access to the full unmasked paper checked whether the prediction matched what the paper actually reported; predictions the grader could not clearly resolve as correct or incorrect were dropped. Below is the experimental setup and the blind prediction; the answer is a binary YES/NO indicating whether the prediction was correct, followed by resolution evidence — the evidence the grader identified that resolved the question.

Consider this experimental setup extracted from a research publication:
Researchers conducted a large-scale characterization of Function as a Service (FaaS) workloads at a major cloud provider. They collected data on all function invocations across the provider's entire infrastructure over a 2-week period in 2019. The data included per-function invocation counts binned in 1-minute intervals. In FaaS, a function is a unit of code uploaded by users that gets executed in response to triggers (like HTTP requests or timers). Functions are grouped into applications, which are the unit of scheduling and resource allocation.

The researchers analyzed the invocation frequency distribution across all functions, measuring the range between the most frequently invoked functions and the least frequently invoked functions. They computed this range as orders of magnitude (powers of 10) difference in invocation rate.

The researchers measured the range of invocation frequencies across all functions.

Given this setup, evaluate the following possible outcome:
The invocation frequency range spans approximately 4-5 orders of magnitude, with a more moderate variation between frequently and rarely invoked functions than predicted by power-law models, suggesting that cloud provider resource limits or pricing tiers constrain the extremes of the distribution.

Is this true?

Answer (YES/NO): NO